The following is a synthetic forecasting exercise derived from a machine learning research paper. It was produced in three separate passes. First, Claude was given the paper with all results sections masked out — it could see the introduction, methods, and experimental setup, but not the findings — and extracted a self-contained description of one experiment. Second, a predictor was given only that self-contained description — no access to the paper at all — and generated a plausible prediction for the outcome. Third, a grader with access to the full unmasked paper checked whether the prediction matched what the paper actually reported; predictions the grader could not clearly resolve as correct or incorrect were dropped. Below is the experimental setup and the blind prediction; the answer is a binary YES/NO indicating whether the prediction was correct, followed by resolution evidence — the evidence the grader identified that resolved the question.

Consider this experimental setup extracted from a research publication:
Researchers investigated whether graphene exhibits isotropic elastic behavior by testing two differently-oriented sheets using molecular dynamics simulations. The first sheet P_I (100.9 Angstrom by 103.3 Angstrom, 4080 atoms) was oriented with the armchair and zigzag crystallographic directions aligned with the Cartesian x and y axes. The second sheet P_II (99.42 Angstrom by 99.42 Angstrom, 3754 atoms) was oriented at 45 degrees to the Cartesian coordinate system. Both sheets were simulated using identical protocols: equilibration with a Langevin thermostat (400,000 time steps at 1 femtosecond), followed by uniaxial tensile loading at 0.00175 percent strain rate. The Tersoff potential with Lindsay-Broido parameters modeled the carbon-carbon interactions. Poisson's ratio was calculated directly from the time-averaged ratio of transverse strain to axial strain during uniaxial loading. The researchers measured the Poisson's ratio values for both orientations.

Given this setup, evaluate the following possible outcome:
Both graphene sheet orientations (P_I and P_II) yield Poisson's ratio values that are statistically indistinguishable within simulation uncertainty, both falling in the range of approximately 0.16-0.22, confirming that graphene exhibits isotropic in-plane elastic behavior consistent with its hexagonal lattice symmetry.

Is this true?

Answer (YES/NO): NO